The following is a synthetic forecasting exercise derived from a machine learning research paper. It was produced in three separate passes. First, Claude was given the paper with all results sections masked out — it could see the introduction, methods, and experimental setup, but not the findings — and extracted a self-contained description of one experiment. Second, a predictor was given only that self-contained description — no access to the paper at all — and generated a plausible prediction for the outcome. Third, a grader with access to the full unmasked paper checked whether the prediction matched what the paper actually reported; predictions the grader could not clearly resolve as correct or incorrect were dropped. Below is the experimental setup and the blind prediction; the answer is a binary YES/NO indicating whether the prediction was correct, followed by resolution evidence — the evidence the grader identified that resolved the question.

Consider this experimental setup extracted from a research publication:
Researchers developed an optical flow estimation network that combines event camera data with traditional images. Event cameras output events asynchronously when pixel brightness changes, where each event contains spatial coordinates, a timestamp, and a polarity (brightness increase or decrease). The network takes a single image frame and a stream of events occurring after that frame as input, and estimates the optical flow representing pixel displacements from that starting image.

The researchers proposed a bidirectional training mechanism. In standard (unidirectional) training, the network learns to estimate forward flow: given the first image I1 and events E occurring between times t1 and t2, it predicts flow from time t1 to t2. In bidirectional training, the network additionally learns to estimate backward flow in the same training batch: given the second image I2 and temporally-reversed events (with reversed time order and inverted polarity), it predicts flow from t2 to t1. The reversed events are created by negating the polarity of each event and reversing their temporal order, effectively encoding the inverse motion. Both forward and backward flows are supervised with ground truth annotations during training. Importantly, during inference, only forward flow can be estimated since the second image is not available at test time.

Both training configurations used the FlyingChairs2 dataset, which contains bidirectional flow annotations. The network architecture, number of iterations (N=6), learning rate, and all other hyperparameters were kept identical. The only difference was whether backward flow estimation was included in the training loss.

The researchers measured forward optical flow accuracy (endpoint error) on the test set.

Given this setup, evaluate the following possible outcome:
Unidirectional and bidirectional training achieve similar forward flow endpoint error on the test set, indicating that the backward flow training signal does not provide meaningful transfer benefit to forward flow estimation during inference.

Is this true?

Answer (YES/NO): NO